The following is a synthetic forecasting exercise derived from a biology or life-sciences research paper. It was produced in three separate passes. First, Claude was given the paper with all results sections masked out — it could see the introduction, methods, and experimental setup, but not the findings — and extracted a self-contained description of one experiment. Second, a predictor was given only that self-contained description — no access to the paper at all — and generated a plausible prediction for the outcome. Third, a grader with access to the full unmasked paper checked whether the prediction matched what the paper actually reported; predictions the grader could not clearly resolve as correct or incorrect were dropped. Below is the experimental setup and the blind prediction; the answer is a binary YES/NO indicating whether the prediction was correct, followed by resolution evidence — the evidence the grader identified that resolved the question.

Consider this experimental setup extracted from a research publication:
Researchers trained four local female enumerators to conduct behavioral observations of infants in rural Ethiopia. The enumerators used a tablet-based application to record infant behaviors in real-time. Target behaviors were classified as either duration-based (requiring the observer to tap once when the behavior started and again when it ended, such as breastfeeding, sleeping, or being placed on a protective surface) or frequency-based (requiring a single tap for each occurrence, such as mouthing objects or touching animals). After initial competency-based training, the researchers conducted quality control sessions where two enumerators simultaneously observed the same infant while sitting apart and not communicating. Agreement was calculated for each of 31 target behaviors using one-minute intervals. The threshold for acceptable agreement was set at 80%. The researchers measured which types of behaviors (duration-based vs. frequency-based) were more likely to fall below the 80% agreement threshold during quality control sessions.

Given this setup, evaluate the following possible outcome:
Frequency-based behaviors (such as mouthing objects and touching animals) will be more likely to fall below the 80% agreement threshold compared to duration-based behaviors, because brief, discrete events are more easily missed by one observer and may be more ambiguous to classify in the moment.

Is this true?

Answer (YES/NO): NO